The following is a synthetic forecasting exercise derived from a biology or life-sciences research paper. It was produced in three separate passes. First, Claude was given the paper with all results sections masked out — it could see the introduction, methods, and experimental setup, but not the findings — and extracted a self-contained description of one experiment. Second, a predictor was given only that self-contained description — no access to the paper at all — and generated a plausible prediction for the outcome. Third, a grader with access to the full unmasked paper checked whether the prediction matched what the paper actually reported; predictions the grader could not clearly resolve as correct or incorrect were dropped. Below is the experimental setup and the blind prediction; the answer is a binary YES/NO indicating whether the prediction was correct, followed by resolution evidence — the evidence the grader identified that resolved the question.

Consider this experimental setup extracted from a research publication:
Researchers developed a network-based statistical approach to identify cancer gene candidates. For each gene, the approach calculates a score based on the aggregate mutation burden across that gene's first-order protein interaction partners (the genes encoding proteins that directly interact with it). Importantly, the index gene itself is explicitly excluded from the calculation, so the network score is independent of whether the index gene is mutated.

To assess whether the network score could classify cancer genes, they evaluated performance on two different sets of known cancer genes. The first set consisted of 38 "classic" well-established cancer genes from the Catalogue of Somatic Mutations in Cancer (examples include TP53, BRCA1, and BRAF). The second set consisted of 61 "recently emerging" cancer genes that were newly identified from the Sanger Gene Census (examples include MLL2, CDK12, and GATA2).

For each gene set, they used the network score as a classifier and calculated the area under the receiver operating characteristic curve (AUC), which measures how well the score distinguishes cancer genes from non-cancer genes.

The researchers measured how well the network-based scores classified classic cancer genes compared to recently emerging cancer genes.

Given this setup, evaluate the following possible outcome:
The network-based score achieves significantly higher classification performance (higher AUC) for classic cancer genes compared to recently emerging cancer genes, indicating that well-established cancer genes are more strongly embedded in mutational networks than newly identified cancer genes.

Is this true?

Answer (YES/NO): NO